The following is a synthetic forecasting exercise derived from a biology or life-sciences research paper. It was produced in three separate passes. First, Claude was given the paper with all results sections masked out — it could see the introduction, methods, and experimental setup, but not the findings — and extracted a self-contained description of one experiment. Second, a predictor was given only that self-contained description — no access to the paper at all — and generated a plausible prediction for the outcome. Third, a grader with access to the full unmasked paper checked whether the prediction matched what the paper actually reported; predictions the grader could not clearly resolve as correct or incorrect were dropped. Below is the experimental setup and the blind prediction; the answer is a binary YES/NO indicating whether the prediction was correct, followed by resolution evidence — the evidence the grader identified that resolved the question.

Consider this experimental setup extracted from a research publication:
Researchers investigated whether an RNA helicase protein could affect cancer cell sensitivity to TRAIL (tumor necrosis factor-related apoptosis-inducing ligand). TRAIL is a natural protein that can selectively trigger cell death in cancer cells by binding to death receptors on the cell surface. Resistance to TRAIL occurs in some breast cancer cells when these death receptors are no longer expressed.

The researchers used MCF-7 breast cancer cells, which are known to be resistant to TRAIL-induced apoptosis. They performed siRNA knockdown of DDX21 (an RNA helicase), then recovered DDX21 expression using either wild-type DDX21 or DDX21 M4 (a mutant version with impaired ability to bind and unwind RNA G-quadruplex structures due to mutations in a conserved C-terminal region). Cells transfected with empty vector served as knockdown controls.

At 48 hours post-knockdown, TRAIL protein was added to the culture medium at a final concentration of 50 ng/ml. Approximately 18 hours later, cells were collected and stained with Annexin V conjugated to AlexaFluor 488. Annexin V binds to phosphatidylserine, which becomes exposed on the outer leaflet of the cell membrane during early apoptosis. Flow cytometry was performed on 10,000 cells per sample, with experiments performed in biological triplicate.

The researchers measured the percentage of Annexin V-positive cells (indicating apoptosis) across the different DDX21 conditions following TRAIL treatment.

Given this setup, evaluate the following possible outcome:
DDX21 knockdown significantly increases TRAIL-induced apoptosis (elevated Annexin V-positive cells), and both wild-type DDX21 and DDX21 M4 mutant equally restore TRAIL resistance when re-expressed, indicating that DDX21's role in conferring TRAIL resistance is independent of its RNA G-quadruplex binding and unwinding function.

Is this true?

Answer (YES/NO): NO